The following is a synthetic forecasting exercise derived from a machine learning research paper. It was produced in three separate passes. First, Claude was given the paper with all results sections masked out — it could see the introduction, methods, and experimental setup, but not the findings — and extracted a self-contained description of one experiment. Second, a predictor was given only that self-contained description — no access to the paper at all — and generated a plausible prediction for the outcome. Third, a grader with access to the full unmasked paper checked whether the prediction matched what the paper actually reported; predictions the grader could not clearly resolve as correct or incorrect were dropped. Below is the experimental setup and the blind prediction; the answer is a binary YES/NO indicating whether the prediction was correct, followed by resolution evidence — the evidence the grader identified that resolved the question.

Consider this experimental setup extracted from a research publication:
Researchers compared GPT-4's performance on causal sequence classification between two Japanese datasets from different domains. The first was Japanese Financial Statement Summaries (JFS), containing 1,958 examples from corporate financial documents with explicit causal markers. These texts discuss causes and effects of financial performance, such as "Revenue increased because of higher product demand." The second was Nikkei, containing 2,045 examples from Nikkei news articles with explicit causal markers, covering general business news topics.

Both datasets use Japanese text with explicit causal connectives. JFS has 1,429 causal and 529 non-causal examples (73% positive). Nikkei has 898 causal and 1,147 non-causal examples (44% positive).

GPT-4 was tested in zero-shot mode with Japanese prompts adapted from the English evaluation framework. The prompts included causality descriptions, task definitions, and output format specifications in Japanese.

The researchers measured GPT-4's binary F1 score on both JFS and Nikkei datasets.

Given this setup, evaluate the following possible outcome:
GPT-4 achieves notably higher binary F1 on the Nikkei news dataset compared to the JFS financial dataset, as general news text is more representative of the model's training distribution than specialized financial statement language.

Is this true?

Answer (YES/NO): NO